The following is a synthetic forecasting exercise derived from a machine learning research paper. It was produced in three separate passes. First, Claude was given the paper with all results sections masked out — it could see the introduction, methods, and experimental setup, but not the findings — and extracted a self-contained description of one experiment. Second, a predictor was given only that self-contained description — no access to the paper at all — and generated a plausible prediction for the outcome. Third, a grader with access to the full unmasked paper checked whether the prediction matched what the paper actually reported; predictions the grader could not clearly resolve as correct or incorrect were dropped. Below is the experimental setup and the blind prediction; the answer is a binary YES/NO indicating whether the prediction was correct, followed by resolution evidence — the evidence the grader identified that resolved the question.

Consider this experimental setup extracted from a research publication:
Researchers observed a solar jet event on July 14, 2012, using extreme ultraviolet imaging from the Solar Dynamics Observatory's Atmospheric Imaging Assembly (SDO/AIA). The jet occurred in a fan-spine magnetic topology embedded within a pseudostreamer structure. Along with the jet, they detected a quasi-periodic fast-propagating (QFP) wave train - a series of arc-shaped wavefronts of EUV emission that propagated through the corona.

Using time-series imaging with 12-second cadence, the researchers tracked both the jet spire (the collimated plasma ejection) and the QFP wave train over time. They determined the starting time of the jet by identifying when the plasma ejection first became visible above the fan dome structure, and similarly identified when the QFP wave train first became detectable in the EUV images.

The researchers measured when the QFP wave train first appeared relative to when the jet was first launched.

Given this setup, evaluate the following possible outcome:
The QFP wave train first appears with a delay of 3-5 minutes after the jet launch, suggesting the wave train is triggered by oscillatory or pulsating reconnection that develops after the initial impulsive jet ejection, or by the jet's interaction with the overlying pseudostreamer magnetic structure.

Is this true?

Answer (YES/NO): YES